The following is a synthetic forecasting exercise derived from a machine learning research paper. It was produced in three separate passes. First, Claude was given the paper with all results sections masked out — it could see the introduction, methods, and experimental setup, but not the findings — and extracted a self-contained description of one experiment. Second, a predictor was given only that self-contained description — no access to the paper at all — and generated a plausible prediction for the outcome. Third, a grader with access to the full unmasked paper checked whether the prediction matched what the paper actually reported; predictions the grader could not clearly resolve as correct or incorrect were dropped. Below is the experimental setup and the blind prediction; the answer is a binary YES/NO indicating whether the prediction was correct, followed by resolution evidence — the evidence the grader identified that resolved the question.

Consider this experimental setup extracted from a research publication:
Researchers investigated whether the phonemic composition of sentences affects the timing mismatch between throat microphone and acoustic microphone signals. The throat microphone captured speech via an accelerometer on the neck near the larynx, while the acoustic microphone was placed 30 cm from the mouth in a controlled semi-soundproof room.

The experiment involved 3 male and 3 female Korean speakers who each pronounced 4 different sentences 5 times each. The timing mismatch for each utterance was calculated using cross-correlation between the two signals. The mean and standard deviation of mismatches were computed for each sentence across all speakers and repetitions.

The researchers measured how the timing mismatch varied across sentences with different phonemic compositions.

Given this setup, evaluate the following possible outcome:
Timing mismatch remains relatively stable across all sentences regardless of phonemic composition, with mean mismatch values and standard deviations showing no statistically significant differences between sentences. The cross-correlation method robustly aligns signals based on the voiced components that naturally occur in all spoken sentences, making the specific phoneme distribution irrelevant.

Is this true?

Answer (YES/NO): NO